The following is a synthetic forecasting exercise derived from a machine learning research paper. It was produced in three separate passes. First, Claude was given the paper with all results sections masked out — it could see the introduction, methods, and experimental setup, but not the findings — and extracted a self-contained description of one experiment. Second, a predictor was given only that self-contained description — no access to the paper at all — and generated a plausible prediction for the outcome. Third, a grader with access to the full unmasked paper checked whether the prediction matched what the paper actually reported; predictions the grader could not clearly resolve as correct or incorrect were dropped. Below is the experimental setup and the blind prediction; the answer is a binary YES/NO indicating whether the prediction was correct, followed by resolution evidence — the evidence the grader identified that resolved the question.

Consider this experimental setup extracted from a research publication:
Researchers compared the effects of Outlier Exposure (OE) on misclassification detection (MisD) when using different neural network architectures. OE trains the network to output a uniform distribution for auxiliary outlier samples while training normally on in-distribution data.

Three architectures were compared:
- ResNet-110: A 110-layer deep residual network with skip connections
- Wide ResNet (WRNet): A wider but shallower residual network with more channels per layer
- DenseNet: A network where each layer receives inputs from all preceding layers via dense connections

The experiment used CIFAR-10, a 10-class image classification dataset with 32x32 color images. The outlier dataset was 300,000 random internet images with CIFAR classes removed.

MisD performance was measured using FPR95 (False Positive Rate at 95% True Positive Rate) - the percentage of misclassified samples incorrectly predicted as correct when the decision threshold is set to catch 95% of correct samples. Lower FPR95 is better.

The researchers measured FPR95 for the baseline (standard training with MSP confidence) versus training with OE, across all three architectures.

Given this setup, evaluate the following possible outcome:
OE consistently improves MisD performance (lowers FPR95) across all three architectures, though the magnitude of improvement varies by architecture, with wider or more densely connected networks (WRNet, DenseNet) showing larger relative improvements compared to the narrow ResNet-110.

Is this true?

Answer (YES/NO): NO